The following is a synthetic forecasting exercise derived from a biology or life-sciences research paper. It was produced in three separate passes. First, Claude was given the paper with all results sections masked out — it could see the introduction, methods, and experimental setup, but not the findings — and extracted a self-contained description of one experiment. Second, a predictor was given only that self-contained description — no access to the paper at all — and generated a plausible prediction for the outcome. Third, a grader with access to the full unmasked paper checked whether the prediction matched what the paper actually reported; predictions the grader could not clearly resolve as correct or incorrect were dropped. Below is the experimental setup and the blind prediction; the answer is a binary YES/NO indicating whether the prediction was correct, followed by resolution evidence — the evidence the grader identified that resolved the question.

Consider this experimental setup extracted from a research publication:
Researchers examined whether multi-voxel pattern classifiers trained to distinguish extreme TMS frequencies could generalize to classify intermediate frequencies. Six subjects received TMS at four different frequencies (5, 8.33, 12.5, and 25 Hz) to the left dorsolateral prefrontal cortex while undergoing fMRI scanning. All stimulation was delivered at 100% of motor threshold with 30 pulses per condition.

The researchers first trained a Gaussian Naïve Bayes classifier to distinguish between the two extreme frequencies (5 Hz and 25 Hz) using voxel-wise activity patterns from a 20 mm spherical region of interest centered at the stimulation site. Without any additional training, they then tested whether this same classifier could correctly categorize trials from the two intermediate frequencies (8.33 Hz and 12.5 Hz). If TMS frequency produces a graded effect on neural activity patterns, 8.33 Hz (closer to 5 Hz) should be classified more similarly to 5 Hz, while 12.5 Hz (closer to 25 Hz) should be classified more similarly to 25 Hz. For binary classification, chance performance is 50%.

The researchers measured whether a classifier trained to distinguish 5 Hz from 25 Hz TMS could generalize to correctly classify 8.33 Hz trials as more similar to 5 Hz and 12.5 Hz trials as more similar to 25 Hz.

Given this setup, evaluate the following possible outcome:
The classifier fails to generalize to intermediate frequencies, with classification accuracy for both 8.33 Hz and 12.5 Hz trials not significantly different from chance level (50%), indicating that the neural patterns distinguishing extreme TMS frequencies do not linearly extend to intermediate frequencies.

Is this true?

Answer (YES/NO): NO